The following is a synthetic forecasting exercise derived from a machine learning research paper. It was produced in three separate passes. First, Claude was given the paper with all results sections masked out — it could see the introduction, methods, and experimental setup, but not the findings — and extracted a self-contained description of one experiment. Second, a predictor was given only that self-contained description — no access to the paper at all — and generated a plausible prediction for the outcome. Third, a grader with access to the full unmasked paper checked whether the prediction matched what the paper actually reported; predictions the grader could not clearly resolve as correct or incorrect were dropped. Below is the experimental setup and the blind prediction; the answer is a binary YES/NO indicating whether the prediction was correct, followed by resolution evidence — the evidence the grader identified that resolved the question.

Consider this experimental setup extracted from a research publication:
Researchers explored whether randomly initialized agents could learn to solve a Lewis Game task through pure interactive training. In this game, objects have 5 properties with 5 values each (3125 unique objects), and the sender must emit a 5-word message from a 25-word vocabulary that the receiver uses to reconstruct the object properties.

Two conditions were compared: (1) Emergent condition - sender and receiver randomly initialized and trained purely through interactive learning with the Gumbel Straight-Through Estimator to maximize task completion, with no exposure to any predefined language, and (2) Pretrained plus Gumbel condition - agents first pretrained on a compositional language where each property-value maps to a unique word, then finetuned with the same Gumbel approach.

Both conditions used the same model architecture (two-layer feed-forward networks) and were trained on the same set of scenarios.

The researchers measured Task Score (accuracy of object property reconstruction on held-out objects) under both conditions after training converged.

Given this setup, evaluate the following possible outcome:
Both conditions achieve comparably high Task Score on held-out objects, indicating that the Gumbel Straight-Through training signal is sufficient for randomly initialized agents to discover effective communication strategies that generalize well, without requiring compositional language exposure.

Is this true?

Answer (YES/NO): NO